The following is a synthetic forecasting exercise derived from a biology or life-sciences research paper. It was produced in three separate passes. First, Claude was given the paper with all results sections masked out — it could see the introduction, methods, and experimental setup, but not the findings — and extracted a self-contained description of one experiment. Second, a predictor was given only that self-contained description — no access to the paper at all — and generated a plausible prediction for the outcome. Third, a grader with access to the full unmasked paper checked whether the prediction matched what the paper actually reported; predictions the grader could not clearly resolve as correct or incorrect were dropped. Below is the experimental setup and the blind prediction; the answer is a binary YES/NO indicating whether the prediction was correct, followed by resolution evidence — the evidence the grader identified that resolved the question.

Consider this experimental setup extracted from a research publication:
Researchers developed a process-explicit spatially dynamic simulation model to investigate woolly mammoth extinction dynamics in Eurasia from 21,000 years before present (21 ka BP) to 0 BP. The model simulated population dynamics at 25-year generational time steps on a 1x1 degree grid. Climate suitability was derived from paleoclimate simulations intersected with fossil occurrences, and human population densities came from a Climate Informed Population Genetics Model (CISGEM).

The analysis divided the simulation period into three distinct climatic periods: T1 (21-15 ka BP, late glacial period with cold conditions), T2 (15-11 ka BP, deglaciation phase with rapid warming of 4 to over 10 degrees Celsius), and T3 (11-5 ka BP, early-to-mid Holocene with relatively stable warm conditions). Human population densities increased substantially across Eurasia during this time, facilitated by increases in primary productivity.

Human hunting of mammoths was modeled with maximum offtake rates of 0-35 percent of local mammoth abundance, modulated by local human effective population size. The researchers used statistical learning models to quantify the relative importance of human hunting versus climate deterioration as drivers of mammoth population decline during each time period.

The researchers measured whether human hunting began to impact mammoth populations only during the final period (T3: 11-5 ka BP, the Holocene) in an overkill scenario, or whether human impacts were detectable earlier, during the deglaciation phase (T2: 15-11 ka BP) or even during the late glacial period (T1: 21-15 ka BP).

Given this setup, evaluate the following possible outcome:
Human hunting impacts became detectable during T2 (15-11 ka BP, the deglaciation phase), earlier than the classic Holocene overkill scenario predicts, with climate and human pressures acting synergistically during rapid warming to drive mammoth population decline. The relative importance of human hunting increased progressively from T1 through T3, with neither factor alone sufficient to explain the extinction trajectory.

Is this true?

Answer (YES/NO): NO